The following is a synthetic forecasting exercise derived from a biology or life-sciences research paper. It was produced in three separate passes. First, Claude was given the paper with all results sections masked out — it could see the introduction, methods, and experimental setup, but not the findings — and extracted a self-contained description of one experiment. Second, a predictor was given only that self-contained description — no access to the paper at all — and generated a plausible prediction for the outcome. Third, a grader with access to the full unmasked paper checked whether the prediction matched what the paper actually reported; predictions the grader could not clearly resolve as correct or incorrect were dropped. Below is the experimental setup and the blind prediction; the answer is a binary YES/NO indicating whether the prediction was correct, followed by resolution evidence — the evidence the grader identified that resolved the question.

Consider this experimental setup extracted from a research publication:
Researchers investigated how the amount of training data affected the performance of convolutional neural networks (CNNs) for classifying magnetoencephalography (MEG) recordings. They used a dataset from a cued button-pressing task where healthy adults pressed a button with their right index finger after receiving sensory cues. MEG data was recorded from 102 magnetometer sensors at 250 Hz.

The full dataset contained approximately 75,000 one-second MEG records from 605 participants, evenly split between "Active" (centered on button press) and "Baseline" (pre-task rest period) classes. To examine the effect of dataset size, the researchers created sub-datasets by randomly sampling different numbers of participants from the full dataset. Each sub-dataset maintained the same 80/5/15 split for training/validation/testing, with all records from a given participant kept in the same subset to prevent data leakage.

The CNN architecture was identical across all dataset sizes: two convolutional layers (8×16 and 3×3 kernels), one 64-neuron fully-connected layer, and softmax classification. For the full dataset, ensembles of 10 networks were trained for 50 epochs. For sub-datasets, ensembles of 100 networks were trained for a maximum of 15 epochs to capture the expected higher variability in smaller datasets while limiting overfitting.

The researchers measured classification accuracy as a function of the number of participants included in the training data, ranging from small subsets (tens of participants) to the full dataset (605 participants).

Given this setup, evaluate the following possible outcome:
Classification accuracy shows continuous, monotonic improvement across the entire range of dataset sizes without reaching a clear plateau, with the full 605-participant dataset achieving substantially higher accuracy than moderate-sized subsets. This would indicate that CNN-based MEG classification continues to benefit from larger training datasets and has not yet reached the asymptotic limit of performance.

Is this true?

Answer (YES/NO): NO